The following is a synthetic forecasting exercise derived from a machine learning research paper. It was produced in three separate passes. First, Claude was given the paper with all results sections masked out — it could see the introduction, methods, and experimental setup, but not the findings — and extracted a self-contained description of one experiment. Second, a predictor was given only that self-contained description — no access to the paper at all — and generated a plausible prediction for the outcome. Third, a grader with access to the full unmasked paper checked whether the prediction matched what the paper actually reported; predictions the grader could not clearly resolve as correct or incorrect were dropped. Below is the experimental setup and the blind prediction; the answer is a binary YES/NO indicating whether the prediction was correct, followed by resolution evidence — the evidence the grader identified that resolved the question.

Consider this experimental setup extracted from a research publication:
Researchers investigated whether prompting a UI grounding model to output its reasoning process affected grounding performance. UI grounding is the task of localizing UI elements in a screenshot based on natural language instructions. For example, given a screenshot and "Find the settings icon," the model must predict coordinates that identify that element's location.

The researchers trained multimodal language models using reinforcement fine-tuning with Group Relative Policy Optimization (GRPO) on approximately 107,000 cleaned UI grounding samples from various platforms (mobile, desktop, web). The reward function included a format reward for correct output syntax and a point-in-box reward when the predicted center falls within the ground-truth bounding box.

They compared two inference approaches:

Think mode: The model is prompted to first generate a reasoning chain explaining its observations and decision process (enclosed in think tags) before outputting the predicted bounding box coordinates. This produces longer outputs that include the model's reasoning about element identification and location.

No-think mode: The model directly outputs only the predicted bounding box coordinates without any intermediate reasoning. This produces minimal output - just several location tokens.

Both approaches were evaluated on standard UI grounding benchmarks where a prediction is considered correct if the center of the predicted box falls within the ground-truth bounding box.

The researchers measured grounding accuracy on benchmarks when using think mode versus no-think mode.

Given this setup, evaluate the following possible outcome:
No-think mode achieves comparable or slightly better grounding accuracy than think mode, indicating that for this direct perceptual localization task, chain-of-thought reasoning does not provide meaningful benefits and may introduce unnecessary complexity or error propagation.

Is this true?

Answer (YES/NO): YES